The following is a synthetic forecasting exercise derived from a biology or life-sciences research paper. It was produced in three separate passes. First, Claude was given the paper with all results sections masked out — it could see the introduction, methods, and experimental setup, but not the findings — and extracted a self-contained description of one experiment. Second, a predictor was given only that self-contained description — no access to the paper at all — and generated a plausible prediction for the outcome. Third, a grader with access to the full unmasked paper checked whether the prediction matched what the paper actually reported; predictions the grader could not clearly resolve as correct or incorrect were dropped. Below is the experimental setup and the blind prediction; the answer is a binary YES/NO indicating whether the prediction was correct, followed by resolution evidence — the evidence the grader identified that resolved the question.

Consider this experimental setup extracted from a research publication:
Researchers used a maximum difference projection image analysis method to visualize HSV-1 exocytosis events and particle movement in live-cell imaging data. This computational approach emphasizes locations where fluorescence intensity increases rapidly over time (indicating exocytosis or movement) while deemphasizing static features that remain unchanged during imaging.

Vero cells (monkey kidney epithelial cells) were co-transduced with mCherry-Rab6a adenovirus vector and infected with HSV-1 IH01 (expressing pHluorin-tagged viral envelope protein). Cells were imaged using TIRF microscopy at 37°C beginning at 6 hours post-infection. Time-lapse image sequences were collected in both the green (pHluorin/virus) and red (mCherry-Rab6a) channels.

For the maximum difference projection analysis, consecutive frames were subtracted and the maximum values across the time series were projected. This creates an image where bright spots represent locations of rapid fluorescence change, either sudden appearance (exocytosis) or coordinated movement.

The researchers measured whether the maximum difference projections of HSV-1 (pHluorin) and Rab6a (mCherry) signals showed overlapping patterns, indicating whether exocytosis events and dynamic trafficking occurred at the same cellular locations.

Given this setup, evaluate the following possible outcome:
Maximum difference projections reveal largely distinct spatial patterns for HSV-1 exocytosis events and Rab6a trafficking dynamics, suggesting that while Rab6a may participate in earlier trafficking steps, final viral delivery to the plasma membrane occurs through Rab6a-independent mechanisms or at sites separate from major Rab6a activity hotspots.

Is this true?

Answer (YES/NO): NO